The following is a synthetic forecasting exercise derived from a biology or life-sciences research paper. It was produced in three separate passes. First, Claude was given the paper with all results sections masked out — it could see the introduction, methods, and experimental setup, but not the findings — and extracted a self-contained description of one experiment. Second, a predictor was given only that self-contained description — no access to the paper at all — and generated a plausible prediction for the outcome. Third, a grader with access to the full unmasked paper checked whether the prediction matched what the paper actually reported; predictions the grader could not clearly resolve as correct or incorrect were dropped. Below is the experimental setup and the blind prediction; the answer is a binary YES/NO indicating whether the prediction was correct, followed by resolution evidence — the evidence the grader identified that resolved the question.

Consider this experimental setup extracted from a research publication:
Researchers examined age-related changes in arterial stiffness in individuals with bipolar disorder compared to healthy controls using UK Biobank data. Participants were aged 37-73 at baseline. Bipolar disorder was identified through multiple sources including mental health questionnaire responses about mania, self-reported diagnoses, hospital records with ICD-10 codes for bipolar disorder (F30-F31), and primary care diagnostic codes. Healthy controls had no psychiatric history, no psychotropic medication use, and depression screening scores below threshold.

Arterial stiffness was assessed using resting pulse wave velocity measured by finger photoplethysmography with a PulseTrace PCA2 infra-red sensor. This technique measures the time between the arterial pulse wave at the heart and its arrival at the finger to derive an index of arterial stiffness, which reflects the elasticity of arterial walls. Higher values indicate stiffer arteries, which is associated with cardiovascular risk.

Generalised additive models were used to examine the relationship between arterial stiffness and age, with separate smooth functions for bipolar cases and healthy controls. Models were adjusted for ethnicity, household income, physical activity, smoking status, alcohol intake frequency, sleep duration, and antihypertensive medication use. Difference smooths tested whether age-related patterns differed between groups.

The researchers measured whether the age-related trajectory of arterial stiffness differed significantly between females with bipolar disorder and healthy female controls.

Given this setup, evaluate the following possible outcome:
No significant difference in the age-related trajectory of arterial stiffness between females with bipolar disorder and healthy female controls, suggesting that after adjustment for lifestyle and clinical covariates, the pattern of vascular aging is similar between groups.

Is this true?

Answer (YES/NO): YES